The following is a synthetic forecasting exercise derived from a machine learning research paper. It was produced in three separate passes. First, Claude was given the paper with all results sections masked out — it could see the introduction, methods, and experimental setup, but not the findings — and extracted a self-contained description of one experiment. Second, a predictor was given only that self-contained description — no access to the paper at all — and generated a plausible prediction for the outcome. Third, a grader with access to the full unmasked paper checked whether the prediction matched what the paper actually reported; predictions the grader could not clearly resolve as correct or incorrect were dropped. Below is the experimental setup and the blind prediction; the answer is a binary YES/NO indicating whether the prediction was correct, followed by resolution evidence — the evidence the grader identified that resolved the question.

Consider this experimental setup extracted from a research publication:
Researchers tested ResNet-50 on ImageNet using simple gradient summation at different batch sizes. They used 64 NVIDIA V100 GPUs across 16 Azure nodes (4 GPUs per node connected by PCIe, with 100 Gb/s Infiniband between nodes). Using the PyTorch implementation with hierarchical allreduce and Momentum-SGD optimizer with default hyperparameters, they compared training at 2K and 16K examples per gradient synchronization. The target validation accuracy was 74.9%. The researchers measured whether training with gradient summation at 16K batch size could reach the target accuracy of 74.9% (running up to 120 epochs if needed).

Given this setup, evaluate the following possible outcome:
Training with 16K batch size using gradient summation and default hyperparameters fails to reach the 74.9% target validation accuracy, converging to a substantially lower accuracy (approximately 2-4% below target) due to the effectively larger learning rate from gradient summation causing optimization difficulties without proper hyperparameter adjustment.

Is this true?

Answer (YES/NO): NO